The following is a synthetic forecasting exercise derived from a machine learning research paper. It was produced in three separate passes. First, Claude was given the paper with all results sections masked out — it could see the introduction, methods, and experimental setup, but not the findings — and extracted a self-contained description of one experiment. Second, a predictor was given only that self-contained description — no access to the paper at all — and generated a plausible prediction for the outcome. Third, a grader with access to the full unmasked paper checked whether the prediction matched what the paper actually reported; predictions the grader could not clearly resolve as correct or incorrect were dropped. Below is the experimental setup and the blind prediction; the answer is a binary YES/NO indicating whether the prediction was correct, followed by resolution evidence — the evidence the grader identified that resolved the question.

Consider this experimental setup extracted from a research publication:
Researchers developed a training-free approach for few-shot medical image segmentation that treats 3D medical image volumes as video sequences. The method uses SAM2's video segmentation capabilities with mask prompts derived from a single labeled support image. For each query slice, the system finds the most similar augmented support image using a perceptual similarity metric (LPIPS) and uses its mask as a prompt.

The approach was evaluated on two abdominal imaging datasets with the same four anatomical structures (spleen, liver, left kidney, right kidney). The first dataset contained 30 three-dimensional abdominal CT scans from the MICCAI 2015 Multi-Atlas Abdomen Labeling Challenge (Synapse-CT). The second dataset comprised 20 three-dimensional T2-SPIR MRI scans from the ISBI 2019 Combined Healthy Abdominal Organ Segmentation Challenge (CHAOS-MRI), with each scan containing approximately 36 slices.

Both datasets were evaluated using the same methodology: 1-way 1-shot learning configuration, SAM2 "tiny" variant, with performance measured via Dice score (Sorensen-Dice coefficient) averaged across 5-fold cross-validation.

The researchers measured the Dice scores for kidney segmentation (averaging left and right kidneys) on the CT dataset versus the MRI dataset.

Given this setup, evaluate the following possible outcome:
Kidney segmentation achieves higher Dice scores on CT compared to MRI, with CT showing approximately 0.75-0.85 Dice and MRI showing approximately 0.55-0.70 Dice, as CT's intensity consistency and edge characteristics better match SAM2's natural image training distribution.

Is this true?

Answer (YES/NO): NO